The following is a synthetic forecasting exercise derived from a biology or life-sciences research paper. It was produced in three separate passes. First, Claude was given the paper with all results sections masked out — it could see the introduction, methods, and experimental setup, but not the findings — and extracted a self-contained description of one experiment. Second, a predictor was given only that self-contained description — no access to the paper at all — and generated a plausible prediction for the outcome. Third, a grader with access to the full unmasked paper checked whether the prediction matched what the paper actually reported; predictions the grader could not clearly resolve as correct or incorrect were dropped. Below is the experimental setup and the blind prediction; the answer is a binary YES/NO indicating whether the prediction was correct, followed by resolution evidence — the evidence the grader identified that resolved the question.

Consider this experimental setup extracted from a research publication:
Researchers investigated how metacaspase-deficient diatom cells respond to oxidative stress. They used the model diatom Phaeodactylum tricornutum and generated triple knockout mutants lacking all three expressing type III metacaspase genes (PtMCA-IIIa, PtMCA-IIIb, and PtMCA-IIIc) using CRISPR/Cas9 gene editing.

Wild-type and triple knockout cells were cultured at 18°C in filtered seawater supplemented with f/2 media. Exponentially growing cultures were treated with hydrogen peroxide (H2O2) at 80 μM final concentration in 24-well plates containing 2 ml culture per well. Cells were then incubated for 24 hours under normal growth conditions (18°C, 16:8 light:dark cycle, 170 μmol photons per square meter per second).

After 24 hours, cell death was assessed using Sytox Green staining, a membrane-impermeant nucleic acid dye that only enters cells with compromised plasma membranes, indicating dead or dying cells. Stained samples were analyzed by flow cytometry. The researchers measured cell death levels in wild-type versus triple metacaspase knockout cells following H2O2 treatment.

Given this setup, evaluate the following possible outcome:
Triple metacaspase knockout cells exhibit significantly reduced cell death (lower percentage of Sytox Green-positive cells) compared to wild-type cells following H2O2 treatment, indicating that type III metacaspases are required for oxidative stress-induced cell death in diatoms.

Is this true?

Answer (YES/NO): NO